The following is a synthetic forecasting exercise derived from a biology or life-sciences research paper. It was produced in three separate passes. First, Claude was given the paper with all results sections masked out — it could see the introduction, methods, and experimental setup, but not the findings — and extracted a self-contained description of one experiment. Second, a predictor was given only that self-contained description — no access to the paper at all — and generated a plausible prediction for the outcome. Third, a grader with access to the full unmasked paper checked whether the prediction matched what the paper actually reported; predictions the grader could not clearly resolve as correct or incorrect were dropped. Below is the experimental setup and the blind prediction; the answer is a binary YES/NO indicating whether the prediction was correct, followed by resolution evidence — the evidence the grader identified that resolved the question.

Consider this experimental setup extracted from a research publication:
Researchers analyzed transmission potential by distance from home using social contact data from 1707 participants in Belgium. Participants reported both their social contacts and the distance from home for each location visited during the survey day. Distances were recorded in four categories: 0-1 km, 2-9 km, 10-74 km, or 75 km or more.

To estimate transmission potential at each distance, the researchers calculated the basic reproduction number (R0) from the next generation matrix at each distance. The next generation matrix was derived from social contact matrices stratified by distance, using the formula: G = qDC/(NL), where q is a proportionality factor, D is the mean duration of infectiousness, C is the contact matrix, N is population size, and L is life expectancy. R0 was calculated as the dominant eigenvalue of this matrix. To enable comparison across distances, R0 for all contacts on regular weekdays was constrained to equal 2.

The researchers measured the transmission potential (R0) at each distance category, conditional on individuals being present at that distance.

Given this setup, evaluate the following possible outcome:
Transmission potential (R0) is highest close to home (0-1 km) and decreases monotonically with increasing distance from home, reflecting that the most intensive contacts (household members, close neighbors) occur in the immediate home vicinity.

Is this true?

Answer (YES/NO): NO